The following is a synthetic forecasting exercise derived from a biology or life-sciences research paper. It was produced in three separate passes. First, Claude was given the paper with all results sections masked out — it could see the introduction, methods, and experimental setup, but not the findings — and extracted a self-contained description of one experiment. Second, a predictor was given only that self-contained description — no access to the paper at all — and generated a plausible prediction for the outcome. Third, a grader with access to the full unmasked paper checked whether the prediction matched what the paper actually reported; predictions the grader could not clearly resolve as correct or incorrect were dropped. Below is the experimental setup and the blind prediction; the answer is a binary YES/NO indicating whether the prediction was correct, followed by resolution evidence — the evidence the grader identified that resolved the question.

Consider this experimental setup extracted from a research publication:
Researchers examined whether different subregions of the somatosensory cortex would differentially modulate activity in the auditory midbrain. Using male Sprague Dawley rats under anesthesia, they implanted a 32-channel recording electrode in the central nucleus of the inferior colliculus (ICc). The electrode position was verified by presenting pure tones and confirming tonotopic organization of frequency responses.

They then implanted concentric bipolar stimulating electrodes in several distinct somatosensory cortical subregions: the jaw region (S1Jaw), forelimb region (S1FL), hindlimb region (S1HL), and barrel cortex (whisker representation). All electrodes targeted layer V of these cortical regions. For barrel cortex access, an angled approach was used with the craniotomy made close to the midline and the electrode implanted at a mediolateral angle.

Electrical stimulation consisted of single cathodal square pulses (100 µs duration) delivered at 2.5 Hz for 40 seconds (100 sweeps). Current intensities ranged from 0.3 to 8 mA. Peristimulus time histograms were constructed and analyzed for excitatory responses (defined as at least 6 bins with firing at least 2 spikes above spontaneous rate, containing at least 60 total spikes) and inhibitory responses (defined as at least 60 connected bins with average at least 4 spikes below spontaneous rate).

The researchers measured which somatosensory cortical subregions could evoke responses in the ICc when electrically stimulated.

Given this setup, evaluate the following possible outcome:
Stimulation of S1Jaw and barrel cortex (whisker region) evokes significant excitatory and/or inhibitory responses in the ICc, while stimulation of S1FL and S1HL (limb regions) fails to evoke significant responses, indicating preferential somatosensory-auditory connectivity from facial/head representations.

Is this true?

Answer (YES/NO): NO